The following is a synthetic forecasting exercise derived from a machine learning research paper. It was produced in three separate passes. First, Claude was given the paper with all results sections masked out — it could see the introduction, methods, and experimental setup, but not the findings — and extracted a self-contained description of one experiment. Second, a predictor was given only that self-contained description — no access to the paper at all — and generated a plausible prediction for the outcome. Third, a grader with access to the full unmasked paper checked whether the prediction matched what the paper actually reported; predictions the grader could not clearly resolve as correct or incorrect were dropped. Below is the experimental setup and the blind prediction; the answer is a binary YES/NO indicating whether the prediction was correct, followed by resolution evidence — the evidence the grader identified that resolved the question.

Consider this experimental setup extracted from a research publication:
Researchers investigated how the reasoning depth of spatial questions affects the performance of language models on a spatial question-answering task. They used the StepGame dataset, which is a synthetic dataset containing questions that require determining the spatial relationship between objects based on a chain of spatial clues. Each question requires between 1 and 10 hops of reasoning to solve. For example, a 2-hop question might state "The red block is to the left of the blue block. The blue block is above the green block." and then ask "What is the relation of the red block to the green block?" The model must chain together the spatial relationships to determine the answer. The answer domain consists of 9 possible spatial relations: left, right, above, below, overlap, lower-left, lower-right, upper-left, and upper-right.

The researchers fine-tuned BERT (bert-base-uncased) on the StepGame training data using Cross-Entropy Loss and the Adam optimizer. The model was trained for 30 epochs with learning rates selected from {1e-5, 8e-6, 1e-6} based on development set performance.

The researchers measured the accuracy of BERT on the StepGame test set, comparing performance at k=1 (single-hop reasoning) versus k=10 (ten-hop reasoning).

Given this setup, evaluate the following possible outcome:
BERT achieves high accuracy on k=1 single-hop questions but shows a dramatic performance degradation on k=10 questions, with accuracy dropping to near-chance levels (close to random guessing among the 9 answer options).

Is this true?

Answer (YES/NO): NO